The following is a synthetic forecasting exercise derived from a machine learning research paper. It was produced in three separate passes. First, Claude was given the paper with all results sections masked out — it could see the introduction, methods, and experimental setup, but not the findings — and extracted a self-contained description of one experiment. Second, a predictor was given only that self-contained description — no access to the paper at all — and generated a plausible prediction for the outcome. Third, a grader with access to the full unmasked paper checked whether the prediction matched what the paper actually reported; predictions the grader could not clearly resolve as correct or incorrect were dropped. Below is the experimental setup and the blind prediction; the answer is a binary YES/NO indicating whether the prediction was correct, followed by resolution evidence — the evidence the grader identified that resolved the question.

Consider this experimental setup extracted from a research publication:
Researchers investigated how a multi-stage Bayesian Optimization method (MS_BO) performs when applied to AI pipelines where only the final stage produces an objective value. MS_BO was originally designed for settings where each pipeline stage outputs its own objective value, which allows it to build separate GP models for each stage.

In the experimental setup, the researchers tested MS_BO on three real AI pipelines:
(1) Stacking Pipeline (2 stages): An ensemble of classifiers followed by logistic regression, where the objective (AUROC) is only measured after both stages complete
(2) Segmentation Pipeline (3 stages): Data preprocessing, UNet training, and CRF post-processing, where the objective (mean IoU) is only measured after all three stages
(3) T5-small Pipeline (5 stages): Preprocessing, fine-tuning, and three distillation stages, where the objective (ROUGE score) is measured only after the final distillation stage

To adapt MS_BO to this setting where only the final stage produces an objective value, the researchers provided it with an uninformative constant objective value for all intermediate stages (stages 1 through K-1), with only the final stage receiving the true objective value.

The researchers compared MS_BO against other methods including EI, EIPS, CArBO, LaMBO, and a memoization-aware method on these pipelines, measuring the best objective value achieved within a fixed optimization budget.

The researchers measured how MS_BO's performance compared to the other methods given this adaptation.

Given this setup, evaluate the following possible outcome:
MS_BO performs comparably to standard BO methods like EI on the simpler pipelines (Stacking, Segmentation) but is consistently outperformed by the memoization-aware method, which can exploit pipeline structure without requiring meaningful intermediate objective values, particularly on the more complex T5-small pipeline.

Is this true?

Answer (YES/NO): NO